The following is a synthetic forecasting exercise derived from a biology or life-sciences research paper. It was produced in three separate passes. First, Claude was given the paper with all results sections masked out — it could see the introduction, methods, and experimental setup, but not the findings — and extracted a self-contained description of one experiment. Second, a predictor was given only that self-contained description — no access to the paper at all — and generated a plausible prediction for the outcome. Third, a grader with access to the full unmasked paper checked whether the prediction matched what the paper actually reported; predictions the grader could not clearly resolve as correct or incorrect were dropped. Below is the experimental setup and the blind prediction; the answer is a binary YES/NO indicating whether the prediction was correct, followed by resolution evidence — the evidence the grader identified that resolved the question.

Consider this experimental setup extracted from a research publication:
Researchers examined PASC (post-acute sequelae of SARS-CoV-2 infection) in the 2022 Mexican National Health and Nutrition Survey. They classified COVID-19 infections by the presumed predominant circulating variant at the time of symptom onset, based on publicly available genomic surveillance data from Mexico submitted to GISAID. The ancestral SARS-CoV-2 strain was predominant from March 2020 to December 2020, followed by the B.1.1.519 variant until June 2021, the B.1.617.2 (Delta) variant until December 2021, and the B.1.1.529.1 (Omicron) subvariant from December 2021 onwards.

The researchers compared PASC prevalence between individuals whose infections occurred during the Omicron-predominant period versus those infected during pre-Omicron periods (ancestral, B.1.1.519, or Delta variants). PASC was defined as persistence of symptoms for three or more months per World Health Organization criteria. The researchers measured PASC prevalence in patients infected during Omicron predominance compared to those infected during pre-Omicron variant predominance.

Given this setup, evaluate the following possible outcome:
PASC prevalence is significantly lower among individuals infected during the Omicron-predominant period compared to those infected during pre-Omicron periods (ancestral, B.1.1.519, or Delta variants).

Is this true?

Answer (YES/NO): YES